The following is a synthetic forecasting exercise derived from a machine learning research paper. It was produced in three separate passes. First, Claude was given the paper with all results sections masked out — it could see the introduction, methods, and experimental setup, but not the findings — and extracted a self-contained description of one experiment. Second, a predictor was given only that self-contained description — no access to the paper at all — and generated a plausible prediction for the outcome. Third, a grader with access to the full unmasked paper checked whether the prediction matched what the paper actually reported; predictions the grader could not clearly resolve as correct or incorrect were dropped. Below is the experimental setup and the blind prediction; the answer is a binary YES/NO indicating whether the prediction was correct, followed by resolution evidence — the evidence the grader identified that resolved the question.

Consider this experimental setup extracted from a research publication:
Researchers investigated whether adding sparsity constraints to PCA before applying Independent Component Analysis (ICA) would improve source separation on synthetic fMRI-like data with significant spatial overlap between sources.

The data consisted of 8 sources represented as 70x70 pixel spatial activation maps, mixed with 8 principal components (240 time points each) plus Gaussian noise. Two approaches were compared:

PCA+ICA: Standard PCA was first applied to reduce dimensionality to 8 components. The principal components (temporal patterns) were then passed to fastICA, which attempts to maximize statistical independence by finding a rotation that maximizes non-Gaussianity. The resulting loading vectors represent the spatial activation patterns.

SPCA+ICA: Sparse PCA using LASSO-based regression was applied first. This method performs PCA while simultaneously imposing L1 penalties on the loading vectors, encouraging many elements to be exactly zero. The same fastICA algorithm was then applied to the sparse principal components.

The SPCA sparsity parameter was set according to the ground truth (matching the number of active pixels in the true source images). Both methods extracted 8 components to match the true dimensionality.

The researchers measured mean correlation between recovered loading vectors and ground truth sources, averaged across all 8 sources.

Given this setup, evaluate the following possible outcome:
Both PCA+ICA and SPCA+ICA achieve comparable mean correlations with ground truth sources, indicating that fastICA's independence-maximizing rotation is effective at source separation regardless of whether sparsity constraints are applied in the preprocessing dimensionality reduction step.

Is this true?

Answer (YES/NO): NO